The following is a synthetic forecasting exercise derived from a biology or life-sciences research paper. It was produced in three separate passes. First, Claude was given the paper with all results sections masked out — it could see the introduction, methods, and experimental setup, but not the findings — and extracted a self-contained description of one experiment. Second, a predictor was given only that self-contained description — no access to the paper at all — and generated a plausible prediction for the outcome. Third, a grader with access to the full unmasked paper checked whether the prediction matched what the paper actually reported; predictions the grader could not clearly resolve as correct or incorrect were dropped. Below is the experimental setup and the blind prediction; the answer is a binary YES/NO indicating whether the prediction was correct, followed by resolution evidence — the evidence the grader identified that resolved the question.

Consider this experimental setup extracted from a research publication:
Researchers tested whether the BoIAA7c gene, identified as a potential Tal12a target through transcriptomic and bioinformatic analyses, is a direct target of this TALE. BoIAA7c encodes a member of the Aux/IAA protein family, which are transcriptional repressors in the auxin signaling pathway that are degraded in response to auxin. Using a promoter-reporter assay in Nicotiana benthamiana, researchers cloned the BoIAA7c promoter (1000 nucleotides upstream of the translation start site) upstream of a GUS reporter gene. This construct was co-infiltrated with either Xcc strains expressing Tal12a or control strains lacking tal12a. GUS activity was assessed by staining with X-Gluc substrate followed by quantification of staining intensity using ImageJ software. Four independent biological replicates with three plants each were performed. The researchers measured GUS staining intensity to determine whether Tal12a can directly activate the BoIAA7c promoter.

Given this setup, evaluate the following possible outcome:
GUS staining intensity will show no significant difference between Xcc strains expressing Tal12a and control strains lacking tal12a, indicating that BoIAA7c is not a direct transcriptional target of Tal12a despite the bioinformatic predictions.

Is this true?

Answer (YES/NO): YES